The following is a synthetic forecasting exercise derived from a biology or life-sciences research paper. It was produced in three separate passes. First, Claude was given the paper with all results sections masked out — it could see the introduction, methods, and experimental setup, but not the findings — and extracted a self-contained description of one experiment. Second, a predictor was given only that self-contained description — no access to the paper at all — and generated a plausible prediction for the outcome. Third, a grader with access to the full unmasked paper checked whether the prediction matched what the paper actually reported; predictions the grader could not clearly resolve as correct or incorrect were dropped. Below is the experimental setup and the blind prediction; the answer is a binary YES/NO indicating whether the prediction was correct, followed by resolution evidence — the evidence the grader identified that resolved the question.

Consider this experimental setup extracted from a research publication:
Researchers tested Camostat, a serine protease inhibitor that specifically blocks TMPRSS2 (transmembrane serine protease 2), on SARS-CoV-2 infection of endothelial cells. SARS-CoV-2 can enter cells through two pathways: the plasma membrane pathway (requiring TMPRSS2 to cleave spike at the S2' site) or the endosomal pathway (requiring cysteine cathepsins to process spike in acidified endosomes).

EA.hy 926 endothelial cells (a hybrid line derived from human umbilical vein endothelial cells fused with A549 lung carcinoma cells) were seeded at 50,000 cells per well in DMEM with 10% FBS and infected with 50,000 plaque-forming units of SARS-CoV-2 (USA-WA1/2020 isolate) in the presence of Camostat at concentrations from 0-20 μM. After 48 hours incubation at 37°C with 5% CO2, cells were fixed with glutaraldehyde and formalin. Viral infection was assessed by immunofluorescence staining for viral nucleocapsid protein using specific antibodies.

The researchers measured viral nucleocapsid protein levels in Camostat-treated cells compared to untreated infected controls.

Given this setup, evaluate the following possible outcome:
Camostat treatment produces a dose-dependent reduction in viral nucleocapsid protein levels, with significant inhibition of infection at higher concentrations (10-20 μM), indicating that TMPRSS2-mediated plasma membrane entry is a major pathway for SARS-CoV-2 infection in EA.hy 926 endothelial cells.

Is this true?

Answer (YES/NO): YES